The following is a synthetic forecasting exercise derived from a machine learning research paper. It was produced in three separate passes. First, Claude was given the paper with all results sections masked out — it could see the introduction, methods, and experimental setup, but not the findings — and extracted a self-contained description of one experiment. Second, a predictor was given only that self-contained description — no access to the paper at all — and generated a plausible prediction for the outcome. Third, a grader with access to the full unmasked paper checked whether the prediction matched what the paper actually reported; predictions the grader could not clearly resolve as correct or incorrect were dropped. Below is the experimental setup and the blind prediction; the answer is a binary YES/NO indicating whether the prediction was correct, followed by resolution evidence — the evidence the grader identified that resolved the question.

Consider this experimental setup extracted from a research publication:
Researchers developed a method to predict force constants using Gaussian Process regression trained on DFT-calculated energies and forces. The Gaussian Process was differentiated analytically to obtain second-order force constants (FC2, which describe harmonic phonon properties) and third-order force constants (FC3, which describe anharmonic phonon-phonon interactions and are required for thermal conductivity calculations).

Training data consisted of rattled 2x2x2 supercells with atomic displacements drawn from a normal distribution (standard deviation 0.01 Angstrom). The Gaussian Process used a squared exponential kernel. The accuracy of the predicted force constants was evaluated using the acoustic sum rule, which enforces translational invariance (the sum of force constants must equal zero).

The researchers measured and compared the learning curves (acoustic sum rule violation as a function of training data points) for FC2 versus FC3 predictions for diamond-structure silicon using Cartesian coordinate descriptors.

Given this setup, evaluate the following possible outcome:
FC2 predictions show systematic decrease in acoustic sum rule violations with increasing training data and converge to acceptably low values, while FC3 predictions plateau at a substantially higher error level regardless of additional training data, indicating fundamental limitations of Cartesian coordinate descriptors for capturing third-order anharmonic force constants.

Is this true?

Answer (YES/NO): NO